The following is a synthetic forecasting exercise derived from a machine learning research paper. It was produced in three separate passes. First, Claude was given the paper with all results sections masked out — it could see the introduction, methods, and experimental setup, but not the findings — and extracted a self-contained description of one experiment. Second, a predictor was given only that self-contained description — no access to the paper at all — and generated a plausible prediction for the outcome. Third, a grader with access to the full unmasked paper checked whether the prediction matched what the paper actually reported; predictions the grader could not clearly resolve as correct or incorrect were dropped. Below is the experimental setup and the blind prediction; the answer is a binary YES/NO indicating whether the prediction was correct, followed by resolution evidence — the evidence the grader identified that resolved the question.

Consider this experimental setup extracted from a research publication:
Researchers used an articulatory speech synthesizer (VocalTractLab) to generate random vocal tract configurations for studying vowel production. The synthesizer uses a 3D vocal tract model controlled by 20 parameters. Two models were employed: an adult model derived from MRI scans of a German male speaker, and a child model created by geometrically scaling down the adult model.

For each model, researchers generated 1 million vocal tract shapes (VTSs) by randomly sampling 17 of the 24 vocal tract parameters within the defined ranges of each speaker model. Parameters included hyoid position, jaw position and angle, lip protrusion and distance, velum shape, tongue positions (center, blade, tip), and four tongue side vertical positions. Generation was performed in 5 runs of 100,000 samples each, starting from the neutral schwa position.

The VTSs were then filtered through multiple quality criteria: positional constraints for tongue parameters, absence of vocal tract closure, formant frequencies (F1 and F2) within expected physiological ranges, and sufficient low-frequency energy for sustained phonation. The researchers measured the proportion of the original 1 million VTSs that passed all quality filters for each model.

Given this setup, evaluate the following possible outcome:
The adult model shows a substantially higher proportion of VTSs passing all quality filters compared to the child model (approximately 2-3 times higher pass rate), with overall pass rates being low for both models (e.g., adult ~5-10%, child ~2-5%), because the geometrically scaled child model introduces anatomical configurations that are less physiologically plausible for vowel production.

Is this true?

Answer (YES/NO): NO